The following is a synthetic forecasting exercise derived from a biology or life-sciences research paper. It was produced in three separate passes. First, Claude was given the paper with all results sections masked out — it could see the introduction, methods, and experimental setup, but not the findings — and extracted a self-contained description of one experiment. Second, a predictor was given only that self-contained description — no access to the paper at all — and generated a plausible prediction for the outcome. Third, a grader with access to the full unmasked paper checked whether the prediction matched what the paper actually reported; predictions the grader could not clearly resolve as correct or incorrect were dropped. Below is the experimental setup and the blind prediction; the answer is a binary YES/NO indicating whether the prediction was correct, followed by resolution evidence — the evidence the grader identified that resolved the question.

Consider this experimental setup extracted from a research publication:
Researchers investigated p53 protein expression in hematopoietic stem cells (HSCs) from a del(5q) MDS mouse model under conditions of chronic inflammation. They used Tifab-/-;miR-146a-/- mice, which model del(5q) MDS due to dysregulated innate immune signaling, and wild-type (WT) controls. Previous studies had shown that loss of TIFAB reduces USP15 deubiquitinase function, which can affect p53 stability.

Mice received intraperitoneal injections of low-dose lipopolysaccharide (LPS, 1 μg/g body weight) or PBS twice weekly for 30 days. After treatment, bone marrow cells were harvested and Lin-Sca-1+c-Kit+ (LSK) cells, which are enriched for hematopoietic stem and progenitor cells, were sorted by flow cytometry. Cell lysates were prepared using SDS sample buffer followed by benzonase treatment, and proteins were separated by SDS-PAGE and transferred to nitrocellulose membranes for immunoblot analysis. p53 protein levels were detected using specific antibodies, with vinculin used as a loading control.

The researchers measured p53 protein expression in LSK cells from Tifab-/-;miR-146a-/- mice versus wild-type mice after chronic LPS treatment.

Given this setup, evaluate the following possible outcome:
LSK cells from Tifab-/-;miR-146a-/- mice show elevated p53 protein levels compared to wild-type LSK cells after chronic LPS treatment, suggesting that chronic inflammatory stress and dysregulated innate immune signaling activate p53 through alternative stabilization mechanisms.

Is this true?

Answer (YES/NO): YES